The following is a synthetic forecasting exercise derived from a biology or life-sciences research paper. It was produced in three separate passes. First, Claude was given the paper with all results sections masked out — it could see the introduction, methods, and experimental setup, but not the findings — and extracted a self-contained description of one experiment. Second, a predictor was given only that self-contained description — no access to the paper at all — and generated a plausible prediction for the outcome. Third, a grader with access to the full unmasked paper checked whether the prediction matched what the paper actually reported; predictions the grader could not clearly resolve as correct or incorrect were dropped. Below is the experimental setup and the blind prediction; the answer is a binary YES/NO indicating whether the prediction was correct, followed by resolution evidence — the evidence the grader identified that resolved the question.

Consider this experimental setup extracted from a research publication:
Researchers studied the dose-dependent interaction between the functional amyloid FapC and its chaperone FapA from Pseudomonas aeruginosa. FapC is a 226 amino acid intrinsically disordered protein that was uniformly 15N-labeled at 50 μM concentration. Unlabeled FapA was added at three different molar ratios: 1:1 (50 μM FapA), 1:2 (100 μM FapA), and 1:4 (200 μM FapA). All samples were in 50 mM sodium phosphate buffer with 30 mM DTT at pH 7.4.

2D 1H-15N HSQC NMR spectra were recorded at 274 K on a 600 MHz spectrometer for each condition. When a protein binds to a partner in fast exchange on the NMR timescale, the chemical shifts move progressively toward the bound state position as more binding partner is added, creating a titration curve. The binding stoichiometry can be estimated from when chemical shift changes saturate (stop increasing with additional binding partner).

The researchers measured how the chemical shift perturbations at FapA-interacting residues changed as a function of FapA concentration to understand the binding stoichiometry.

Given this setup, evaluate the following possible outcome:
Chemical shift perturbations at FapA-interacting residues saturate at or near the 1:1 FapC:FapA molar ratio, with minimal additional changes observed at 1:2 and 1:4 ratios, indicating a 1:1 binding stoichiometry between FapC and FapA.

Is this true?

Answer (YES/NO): NO